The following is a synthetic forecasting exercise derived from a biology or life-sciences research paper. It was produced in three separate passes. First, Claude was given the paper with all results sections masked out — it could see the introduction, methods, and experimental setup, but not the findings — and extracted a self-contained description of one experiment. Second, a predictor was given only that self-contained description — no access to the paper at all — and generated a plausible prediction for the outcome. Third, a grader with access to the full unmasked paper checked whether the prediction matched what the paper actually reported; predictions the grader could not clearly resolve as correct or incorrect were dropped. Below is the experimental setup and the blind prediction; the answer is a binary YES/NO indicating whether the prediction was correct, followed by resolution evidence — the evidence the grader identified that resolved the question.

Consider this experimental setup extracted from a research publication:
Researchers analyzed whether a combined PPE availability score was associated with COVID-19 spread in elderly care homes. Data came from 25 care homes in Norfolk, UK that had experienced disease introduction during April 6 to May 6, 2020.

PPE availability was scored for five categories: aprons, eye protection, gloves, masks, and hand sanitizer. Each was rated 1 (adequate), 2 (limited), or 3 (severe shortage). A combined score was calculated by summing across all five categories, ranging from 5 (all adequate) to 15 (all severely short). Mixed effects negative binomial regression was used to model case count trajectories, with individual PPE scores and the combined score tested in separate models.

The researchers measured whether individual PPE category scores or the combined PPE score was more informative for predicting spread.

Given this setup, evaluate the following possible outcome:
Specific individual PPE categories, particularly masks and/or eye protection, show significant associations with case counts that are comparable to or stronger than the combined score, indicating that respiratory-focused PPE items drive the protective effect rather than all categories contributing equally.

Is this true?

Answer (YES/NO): YES